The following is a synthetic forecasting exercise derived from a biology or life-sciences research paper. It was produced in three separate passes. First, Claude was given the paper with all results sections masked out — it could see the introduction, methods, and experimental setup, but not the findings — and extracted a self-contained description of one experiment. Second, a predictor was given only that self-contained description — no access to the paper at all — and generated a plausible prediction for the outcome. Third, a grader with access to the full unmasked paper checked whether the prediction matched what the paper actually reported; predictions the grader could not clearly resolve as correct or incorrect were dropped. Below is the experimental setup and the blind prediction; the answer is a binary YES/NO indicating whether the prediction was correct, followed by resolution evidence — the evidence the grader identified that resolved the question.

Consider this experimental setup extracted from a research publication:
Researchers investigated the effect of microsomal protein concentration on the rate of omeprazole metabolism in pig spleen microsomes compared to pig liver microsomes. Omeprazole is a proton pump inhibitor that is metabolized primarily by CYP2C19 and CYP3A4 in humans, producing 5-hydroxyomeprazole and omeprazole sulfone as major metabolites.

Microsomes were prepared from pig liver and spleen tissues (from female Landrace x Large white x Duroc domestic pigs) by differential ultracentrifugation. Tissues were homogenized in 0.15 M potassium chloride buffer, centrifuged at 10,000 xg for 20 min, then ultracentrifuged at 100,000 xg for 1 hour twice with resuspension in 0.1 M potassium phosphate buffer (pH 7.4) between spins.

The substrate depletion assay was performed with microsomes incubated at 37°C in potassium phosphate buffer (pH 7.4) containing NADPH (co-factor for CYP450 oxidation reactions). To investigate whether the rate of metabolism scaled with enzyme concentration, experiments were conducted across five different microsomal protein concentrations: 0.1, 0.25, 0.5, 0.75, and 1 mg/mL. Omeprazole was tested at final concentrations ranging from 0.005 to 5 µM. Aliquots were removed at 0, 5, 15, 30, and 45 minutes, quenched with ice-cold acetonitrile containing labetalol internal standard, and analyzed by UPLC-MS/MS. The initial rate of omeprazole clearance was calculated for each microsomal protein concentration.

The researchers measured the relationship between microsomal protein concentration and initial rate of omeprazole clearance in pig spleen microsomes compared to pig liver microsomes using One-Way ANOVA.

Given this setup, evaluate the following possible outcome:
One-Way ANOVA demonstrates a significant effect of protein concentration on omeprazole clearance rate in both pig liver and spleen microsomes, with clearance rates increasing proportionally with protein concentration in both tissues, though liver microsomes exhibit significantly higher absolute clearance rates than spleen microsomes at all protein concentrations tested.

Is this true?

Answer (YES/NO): NO